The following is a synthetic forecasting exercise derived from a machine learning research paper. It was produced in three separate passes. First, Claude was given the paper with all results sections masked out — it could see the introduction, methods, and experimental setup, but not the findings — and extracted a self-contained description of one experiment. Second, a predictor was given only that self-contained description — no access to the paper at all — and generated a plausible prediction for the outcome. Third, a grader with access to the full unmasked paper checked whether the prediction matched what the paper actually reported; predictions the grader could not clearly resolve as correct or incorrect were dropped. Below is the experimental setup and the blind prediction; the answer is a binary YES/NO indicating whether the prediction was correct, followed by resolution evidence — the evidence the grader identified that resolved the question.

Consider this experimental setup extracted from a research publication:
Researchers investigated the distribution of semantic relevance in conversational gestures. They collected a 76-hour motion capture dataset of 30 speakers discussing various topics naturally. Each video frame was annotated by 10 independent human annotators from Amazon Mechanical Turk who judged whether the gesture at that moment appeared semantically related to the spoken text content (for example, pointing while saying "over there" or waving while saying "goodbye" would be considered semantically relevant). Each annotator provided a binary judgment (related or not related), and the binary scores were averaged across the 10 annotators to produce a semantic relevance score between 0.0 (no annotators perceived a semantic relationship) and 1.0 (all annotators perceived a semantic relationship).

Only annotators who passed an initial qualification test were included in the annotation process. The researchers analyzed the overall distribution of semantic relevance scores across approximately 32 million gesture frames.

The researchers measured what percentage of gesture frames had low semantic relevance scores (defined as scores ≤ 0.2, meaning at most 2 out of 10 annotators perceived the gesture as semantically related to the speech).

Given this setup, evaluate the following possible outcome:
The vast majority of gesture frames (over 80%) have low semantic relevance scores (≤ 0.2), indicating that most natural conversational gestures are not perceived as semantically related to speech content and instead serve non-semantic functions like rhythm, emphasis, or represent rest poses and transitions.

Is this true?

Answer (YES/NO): YES